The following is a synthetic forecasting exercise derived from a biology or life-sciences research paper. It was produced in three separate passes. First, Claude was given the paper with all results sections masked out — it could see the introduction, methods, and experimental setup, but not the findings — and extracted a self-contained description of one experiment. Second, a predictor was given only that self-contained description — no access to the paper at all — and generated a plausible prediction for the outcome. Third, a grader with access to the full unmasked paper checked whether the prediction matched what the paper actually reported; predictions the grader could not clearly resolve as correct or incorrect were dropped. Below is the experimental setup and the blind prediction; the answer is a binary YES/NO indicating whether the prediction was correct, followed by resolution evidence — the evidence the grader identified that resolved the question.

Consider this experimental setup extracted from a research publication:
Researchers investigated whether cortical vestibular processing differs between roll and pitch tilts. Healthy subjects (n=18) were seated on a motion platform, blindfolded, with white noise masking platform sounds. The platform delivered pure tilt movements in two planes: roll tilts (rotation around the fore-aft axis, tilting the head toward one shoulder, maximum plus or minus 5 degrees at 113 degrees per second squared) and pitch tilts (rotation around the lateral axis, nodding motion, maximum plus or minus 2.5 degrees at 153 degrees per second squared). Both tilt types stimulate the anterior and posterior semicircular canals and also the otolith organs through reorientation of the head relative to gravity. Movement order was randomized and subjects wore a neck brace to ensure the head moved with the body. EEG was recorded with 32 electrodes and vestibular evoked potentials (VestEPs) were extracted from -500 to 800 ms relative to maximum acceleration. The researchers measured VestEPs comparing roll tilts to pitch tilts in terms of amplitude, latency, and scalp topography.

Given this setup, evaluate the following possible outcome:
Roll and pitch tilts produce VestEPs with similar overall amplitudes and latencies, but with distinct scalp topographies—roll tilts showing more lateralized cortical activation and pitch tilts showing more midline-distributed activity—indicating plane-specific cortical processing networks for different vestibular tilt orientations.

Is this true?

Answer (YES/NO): NO